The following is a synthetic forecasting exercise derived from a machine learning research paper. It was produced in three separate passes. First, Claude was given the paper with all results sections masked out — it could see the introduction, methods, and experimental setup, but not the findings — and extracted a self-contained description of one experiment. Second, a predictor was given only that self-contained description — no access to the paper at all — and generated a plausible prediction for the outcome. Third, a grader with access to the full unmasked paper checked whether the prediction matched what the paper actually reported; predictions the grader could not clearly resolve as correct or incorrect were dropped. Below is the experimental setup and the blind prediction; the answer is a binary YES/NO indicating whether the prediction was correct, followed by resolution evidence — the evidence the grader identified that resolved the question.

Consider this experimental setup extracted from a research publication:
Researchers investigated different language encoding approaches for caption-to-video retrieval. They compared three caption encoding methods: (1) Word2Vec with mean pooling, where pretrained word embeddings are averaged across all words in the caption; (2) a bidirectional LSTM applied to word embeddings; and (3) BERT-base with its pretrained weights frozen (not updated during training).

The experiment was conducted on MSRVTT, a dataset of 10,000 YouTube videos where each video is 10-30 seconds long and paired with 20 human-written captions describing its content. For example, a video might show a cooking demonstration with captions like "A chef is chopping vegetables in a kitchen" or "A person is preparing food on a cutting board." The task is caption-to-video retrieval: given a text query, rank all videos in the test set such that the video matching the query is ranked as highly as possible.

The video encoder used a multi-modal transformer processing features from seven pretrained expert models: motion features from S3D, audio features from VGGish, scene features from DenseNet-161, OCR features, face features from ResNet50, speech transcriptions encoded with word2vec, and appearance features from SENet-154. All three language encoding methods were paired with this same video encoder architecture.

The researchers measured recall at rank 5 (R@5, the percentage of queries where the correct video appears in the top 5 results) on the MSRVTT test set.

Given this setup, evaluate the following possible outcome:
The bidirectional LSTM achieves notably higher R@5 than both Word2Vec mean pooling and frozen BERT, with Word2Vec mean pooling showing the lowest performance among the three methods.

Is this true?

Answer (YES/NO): NO